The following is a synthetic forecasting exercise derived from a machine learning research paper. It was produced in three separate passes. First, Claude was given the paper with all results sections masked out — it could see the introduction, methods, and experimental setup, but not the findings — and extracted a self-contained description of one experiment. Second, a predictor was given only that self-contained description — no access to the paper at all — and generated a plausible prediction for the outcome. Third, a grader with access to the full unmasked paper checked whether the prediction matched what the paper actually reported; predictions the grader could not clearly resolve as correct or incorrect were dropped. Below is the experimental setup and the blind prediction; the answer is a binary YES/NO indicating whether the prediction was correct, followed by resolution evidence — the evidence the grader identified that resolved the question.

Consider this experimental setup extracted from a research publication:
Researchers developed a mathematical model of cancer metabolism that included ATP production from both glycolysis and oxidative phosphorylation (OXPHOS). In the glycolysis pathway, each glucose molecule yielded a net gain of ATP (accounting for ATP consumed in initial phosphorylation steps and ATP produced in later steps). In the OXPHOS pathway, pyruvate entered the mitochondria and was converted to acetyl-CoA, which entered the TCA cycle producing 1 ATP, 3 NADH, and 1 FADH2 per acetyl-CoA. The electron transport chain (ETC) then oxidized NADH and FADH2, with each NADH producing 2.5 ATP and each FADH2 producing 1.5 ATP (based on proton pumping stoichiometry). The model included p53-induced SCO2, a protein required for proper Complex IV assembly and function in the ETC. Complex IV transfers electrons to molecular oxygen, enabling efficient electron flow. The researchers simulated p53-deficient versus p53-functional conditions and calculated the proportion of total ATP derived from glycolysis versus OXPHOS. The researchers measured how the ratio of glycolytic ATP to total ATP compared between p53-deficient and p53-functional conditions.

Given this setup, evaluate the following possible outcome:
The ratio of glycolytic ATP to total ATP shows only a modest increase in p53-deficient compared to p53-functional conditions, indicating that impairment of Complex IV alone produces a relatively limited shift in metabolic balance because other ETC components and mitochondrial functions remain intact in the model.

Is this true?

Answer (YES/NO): NO